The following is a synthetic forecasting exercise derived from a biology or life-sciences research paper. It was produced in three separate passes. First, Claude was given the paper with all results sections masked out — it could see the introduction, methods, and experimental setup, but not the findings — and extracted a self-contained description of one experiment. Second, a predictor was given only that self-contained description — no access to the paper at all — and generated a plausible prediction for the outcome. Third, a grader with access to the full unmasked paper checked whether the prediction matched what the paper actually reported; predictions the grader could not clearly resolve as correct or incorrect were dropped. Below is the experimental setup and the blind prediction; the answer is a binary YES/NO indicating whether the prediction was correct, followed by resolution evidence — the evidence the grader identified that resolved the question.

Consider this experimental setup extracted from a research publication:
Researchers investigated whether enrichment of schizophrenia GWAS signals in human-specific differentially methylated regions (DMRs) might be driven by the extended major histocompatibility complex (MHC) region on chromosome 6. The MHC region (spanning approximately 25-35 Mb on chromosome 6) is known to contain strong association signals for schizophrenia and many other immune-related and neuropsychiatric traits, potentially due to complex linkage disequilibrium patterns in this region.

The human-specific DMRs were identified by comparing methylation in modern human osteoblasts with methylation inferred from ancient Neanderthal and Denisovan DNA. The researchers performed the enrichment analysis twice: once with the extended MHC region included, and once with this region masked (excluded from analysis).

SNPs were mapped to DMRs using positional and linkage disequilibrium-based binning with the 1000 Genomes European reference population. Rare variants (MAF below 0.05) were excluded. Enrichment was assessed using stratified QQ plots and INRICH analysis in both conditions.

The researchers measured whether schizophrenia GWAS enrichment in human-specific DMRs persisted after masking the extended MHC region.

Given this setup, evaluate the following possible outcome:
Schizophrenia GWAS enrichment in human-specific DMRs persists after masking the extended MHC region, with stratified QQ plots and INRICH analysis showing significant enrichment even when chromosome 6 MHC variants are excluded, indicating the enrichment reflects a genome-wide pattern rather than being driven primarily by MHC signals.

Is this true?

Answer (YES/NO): YES